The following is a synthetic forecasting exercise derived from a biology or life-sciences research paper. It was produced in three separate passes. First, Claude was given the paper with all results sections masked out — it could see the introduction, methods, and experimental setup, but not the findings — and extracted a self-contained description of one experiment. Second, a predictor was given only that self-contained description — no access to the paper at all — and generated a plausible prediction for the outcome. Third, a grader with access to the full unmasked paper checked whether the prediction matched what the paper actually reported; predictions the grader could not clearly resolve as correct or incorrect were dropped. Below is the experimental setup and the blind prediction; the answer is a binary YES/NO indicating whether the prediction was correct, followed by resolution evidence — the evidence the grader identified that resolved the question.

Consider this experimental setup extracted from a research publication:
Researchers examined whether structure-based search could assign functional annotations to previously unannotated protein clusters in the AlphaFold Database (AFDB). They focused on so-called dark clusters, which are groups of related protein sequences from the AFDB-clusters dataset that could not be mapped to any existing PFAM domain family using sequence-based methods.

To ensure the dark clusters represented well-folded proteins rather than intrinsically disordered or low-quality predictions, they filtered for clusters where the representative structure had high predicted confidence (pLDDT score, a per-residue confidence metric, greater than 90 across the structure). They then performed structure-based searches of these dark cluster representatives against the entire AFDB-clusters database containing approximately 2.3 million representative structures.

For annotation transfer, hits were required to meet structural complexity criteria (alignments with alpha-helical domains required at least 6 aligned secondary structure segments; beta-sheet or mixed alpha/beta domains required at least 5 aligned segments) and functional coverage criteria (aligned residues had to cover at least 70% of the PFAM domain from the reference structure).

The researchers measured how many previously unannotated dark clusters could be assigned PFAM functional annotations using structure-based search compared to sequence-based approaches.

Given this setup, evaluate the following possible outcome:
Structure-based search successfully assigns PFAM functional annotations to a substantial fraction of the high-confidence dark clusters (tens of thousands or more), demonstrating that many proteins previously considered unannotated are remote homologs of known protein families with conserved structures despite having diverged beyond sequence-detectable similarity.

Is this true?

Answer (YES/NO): NO